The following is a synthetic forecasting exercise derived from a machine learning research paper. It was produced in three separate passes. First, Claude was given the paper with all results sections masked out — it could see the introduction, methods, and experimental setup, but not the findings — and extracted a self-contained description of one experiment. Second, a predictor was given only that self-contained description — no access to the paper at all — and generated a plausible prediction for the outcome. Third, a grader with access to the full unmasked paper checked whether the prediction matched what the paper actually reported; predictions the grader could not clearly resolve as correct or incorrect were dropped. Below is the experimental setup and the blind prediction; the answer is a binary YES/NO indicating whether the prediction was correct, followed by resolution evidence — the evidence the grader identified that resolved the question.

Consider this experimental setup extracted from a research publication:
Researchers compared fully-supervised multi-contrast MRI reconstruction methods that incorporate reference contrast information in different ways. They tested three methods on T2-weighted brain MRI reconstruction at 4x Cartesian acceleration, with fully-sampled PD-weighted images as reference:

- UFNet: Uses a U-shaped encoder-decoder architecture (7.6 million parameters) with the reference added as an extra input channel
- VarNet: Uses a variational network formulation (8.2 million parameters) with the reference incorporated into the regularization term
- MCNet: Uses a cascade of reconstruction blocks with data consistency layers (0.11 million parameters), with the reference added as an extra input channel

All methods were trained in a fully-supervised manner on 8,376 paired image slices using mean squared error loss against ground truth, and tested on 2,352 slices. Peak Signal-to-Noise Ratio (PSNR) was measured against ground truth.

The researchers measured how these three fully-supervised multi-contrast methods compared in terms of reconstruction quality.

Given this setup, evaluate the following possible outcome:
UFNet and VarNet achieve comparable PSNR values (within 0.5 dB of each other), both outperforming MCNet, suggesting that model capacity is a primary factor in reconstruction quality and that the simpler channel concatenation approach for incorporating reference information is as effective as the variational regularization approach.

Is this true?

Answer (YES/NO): NO